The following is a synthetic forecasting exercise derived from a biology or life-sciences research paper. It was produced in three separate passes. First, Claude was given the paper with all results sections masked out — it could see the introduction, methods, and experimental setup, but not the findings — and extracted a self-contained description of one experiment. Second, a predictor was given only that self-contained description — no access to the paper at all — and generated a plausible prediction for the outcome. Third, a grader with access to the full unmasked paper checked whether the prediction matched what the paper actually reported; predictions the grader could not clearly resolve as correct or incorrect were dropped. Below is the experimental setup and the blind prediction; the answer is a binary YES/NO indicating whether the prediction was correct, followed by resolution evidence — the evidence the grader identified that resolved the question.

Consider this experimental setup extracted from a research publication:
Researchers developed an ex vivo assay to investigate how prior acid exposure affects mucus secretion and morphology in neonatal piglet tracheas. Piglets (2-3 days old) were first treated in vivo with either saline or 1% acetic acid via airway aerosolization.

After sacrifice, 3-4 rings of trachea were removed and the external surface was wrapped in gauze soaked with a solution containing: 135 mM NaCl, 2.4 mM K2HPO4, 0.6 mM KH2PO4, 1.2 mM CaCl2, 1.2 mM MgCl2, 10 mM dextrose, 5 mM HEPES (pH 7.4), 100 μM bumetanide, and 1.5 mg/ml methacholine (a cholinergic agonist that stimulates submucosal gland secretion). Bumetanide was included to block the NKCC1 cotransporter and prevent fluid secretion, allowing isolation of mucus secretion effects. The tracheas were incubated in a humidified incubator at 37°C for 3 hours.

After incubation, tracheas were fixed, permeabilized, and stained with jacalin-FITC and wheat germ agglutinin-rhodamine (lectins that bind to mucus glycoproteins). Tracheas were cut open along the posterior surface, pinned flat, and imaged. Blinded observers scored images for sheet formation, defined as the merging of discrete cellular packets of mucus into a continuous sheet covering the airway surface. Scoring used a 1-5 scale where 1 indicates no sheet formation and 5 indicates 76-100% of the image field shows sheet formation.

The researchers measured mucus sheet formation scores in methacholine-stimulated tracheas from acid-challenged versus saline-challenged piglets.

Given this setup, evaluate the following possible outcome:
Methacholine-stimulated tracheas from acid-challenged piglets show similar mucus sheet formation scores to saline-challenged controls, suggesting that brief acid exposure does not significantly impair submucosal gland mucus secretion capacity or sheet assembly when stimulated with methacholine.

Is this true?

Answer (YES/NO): NO